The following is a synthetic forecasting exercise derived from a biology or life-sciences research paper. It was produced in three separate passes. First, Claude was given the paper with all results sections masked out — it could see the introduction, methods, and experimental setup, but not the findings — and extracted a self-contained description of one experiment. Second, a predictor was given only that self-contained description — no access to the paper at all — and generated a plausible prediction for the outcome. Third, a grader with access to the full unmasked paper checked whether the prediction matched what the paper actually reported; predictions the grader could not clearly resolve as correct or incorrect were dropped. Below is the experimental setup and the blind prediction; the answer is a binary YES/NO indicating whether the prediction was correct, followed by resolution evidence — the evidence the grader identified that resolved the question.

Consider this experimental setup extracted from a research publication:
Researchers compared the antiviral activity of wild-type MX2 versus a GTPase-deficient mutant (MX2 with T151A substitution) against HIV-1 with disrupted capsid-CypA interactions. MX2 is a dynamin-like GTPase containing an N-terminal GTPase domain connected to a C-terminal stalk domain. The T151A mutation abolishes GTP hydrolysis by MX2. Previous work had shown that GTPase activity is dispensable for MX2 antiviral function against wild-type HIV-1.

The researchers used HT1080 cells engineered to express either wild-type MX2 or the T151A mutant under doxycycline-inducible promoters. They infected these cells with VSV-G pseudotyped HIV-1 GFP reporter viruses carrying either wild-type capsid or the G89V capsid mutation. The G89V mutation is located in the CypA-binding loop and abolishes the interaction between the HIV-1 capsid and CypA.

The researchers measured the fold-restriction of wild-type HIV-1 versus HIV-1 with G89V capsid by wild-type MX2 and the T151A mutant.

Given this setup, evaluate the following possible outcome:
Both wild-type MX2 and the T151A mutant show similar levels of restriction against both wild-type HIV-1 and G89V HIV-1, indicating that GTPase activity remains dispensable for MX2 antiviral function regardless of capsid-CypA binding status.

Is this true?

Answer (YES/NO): NO